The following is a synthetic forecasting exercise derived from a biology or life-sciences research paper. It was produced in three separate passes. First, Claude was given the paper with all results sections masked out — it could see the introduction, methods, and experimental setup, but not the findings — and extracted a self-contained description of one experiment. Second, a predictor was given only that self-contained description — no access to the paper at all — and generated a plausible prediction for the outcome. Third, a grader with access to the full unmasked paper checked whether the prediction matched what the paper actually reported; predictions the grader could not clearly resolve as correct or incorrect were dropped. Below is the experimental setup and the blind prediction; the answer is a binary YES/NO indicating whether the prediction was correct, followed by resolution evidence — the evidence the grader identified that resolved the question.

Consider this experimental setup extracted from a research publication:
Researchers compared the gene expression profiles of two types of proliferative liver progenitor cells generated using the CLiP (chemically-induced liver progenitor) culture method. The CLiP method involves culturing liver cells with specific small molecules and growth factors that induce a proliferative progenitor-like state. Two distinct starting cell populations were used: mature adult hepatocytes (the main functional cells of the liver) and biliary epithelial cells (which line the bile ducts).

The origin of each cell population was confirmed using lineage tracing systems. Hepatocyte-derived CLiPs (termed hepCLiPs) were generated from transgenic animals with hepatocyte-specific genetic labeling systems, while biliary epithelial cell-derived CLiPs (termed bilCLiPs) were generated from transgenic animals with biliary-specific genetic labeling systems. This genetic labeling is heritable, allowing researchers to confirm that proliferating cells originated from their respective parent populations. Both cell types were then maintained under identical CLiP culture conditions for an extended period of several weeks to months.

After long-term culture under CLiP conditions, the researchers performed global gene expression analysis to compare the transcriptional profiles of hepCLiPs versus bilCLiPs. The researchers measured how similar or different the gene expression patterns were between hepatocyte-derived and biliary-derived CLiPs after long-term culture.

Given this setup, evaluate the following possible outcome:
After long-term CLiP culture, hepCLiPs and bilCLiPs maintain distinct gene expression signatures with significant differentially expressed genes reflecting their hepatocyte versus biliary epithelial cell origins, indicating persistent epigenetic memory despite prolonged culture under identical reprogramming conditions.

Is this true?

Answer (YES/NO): NO